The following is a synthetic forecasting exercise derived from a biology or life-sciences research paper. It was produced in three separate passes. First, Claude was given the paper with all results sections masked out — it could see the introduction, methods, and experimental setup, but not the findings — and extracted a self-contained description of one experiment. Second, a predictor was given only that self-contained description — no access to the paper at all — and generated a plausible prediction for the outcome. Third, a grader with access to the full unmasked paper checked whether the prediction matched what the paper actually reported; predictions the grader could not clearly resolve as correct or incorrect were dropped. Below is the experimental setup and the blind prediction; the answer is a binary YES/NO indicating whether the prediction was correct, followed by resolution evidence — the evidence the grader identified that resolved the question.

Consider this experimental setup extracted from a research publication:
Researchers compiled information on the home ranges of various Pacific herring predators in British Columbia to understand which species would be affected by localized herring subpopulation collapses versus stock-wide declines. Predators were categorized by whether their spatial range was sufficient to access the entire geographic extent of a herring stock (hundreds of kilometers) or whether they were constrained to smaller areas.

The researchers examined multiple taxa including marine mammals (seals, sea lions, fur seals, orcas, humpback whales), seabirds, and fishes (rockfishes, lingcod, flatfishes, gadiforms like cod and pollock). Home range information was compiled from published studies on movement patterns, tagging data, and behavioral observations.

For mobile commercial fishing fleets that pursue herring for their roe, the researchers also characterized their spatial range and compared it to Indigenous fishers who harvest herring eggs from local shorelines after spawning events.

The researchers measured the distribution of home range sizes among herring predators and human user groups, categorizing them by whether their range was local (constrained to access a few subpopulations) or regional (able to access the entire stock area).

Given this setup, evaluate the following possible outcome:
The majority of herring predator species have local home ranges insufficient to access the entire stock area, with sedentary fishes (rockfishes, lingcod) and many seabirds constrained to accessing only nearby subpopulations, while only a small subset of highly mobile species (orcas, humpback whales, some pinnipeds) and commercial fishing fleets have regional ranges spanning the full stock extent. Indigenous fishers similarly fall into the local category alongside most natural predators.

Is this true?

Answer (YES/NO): NO